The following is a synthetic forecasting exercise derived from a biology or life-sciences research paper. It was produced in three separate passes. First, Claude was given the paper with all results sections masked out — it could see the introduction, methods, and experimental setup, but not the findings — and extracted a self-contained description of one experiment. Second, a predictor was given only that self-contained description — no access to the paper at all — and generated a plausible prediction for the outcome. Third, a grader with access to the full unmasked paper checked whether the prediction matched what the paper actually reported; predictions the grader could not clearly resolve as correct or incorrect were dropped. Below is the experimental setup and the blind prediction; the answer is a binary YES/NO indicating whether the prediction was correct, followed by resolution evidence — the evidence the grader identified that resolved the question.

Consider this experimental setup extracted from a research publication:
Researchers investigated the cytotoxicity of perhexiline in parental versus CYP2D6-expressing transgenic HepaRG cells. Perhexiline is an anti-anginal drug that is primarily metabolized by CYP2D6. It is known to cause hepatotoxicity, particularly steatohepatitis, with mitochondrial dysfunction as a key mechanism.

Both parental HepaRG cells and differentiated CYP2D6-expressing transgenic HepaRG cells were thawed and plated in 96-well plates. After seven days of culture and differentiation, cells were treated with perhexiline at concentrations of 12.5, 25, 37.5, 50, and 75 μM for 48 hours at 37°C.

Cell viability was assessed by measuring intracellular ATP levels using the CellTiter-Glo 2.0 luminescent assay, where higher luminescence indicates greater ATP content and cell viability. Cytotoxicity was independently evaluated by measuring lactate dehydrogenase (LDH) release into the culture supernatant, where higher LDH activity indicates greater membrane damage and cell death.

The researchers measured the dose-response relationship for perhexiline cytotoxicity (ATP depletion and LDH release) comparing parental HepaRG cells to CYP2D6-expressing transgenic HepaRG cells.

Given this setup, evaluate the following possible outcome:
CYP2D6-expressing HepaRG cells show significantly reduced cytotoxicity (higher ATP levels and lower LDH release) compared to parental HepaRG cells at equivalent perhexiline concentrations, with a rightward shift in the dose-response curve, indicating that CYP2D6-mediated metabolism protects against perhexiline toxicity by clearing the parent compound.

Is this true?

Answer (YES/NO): YES